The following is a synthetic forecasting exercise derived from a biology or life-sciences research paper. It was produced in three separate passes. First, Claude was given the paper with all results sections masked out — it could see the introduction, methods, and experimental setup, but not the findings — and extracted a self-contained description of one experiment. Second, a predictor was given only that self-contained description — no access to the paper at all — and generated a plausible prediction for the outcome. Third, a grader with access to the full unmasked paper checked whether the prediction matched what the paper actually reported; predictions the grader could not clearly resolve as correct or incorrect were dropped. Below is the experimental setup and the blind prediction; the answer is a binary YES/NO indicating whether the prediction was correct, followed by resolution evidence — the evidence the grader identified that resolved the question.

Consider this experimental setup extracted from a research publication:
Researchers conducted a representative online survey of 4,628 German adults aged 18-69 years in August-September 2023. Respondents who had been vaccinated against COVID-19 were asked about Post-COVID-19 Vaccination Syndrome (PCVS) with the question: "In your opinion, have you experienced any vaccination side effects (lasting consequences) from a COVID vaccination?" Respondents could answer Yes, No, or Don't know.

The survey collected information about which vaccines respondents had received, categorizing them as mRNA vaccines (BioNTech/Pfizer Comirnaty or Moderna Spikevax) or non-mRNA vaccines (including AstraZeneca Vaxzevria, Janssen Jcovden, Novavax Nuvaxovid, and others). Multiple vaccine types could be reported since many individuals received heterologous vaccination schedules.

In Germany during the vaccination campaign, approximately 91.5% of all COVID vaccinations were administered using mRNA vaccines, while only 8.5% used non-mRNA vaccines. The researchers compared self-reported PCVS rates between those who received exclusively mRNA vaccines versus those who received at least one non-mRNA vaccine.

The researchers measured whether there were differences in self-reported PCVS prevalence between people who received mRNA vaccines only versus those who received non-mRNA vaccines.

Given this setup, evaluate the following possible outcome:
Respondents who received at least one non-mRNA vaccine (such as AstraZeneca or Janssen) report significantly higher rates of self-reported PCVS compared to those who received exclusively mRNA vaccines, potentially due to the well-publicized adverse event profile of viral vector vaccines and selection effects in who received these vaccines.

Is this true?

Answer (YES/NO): NO